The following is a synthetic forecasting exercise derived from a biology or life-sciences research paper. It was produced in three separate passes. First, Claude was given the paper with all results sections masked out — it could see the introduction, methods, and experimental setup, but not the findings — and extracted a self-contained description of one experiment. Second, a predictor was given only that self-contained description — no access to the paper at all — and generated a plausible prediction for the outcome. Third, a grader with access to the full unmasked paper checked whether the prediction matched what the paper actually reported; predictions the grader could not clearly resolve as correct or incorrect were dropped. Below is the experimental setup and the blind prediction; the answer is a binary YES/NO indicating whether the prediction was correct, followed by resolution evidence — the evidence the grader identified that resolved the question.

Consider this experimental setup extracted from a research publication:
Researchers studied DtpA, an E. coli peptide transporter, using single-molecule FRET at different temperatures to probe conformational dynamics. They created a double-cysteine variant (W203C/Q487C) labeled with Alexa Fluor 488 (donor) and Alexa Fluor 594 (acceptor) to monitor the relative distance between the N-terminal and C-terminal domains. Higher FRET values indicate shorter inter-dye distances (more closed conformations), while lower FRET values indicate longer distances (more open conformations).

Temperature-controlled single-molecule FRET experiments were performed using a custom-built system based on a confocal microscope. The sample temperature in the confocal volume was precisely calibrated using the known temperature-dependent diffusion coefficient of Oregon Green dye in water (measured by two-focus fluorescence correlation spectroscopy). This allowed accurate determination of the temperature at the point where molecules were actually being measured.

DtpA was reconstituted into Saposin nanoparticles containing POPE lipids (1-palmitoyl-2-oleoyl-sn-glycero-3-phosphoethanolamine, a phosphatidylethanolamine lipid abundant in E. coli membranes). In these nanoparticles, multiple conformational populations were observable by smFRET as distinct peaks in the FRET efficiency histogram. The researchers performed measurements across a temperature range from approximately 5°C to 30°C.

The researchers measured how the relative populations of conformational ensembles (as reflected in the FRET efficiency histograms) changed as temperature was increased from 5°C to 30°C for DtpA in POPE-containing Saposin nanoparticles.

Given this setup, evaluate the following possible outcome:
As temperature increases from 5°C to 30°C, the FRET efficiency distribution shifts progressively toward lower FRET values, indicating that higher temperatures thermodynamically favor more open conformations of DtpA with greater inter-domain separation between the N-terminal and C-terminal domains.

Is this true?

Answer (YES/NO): NO